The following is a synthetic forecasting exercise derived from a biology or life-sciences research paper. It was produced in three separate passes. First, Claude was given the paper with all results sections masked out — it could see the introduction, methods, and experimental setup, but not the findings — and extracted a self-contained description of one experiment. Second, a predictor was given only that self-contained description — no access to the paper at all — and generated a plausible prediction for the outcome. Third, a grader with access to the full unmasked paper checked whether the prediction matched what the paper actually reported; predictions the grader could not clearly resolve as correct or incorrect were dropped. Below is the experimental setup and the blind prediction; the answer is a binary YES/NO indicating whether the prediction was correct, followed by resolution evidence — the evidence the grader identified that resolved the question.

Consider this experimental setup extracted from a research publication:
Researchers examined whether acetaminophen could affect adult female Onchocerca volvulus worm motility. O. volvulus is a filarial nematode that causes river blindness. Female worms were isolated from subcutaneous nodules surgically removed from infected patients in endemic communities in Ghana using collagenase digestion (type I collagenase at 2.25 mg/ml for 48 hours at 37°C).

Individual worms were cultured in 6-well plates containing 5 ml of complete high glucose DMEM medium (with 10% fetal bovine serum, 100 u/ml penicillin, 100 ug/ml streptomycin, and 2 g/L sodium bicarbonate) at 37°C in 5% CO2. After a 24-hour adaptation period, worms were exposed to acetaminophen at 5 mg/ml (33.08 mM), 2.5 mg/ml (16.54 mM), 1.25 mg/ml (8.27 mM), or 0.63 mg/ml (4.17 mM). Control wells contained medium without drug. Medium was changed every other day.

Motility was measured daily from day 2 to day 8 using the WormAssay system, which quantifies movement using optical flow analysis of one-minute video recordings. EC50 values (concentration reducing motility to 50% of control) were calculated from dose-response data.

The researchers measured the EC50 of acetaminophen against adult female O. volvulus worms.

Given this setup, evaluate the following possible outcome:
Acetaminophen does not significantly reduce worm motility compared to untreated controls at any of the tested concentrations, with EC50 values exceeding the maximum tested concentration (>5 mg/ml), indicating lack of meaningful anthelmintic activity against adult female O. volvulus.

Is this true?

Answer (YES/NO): NO